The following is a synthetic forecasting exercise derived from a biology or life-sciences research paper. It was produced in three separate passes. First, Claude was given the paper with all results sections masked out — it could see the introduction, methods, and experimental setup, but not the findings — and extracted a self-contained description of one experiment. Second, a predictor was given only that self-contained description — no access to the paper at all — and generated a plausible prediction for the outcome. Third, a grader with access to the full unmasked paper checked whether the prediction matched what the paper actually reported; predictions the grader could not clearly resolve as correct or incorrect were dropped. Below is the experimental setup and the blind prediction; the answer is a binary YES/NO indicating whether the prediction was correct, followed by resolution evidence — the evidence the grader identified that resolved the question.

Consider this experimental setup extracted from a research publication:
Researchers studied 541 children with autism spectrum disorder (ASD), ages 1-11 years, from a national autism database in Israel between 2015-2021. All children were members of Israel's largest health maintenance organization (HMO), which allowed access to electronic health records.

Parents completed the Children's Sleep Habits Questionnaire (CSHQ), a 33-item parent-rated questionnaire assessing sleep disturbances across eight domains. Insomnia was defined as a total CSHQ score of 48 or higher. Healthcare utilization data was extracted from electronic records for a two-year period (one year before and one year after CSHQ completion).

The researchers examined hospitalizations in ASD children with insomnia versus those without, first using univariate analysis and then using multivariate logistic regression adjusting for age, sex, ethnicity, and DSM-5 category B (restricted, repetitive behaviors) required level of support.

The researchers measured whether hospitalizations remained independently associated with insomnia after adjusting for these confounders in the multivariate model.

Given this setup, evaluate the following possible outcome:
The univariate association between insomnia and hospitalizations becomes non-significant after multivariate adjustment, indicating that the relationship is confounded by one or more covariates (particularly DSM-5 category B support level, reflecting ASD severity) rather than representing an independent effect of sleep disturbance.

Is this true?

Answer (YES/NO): NO